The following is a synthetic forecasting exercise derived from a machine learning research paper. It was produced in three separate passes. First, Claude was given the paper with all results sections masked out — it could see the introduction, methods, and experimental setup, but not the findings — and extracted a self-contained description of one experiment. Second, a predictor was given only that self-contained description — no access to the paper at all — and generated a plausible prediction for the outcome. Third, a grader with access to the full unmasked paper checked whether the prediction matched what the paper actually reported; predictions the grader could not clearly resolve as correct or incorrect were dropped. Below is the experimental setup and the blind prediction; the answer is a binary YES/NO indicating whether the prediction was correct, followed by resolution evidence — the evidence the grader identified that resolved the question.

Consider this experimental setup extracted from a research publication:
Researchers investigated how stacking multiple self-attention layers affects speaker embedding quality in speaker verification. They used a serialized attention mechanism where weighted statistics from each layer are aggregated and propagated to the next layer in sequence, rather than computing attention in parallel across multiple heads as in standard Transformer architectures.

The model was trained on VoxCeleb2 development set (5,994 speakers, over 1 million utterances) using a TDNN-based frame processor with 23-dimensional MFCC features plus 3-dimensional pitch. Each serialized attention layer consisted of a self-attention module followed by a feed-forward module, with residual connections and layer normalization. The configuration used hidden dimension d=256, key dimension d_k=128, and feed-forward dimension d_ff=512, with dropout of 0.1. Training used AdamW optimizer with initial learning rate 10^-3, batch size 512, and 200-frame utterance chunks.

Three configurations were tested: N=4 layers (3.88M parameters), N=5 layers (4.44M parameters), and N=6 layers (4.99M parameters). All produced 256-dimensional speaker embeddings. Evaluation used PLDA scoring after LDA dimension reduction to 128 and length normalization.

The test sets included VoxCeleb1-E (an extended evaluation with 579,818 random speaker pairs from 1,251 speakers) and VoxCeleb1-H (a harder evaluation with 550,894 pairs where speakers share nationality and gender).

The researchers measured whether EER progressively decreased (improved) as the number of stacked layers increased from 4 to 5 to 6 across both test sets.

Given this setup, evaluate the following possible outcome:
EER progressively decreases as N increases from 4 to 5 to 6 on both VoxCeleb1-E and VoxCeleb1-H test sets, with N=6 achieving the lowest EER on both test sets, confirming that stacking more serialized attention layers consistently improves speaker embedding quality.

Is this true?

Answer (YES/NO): YES